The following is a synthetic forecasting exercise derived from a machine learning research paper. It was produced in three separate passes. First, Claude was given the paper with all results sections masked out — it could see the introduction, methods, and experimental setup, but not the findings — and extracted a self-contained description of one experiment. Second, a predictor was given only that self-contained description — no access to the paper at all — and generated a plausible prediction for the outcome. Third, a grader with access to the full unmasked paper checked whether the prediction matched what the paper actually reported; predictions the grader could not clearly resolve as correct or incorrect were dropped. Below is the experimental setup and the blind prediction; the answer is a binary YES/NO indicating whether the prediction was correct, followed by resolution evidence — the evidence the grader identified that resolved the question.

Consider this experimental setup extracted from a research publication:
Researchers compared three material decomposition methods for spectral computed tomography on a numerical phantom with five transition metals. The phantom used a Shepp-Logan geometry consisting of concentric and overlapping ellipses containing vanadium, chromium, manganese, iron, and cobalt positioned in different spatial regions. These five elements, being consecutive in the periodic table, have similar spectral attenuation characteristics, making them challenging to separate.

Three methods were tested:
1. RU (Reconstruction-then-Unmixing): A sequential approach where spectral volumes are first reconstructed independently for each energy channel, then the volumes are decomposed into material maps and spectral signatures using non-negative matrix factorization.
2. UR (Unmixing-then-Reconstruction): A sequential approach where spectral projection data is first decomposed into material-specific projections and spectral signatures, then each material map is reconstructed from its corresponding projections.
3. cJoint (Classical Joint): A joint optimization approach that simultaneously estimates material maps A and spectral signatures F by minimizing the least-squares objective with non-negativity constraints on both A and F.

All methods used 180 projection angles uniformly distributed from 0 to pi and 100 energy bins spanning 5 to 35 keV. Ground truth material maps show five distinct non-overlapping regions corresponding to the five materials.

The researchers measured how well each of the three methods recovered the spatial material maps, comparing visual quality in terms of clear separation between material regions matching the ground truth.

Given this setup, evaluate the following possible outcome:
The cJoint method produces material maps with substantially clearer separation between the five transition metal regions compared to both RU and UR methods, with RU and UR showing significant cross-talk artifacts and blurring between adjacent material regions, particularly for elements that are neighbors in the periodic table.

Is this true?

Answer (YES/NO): NO